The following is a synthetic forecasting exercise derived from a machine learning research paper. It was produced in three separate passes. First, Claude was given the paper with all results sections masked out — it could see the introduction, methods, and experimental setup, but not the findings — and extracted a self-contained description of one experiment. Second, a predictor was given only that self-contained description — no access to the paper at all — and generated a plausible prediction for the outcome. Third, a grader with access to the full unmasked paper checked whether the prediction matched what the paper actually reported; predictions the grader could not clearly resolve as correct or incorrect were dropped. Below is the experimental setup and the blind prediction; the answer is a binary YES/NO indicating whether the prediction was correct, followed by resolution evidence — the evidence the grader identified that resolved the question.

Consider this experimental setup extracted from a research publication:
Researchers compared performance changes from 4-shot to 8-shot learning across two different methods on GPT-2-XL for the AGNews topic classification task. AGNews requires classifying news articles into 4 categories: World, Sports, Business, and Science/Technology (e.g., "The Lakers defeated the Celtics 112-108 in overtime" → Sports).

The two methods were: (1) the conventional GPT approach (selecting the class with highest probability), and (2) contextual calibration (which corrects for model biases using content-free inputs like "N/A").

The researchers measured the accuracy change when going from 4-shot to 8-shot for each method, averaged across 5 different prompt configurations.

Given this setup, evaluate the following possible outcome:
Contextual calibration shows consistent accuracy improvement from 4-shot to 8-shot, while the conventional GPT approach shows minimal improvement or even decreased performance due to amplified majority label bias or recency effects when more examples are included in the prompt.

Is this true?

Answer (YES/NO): NO